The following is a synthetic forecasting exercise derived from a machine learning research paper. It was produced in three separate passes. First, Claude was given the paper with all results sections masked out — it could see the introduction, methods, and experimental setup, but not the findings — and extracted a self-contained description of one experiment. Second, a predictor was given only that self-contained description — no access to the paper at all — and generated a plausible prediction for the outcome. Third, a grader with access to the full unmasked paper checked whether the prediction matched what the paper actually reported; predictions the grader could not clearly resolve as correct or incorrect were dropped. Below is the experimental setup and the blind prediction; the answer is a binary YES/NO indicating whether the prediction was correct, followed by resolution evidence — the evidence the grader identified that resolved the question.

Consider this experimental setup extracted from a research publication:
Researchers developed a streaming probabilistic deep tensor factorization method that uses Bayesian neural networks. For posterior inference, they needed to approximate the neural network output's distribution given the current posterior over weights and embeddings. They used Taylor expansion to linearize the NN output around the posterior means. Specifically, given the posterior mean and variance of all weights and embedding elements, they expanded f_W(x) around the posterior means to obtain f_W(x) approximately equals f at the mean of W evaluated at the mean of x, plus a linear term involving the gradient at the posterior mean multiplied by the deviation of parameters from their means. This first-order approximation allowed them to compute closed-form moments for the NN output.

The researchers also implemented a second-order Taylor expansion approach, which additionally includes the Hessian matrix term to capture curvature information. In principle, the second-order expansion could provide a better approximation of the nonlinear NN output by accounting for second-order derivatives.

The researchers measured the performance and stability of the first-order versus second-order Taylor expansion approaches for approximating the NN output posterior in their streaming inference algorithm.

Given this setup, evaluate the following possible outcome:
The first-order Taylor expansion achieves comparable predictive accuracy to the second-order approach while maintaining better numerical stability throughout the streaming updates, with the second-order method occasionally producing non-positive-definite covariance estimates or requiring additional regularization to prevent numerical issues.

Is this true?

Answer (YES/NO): NO